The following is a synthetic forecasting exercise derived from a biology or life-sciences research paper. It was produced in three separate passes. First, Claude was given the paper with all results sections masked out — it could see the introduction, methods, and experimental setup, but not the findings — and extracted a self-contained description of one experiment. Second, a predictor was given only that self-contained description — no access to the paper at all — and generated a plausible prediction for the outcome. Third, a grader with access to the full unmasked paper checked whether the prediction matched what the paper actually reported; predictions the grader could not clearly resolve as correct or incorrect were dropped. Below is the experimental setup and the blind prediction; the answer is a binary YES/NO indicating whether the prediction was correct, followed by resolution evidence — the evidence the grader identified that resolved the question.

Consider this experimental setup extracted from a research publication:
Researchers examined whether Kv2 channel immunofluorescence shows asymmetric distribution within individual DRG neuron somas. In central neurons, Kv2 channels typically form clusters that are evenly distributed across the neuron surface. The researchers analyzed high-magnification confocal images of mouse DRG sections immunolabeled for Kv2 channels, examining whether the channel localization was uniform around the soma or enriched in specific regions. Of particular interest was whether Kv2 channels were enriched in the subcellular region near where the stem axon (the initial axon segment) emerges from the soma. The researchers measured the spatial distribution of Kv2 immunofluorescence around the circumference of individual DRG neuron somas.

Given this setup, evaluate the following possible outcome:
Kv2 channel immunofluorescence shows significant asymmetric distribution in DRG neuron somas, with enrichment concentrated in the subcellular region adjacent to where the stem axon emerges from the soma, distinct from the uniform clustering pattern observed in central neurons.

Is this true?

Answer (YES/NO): YES